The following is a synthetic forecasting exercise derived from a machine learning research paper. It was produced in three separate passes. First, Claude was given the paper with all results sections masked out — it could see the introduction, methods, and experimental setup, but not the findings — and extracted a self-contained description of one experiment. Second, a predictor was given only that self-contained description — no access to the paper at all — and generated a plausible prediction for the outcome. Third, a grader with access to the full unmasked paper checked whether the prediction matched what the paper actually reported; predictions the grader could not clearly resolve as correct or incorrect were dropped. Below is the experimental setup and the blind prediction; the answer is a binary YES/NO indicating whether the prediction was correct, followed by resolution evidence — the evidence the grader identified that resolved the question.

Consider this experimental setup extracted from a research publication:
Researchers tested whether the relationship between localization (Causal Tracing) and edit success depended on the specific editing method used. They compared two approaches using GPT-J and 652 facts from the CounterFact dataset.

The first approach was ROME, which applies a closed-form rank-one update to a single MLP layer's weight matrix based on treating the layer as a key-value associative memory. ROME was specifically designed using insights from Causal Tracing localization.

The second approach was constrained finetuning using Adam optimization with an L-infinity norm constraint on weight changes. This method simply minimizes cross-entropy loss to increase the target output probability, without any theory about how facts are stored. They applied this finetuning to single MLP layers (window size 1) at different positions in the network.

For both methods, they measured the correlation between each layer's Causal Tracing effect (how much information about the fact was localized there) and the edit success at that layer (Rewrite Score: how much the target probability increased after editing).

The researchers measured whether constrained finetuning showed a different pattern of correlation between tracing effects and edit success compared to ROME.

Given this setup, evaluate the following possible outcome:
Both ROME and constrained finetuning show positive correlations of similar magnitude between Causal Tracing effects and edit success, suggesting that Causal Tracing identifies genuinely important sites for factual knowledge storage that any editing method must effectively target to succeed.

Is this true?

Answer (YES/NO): NO